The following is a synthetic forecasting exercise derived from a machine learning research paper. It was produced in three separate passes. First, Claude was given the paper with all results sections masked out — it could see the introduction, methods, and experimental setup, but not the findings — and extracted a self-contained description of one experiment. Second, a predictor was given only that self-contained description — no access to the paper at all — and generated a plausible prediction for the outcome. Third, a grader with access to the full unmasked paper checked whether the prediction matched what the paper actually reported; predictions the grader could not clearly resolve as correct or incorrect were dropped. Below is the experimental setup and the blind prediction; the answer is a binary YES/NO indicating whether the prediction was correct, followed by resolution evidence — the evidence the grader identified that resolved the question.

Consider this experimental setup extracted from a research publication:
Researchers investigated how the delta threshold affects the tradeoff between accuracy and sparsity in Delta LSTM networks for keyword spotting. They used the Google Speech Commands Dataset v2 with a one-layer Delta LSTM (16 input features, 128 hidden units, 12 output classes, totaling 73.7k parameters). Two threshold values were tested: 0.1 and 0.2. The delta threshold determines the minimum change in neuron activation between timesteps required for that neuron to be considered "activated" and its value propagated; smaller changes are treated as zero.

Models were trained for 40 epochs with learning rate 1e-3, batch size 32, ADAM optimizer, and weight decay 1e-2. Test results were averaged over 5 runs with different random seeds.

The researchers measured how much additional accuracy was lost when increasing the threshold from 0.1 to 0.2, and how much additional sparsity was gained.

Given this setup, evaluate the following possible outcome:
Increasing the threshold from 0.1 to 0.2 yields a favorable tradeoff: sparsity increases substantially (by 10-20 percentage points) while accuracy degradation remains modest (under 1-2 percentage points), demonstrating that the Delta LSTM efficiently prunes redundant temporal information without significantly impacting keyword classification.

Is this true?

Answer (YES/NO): NO